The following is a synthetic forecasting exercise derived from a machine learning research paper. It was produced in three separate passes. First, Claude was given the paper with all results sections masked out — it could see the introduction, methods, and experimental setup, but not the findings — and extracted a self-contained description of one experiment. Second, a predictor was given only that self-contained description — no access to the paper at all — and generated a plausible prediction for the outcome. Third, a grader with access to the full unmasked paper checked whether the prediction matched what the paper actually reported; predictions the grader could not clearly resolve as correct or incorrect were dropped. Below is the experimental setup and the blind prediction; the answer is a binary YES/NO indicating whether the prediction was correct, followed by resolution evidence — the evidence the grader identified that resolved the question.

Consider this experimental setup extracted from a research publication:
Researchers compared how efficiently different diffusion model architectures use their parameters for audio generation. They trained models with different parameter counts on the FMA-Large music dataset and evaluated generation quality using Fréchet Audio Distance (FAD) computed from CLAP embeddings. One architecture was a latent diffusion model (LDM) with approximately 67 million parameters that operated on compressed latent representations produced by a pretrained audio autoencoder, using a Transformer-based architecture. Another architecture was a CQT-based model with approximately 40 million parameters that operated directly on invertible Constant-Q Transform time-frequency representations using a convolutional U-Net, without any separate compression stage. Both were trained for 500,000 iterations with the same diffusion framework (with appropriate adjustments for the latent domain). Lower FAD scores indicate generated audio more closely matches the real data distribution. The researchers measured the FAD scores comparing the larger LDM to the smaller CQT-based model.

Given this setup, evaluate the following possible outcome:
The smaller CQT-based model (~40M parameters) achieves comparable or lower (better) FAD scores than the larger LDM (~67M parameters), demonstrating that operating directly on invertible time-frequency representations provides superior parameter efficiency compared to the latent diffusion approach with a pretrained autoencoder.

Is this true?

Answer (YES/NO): YES